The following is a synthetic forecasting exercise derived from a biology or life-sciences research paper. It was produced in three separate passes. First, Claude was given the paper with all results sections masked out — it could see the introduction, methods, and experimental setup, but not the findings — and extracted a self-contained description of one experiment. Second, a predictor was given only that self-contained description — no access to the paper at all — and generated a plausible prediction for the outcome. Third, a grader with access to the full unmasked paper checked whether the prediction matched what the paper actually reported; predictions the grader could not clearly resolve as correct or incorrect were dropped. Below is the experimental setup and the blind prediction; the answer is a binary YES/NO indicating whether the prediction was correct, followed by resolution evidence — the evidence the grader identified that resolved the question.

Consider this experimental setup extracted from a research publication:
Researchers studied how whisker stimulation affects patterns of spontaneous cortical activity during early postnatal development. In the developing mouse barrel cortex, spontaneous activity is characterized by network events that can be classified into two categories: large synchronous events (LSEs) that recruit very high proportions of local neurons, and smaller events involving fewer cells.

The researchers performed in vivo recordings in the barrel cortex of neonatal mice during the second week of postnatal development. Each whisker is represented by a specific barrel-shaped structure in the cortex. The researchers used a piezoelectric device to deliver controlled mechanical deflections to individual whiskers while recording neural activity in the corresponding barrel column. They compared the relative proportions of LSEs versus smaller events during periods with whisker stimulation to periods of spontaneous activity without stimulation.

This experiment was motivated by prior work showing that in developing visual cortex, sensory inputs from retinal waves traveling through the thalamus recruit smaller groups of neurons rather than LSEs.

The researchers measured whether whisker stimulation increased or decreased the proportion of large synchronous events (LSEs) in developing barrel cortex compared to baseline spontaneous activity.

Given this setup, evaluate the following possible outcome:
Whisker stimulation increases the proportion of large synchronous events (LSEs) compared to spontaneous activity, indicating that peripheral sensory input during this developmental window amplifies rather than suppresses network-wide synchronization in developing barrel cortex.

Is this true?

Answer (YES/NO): YES